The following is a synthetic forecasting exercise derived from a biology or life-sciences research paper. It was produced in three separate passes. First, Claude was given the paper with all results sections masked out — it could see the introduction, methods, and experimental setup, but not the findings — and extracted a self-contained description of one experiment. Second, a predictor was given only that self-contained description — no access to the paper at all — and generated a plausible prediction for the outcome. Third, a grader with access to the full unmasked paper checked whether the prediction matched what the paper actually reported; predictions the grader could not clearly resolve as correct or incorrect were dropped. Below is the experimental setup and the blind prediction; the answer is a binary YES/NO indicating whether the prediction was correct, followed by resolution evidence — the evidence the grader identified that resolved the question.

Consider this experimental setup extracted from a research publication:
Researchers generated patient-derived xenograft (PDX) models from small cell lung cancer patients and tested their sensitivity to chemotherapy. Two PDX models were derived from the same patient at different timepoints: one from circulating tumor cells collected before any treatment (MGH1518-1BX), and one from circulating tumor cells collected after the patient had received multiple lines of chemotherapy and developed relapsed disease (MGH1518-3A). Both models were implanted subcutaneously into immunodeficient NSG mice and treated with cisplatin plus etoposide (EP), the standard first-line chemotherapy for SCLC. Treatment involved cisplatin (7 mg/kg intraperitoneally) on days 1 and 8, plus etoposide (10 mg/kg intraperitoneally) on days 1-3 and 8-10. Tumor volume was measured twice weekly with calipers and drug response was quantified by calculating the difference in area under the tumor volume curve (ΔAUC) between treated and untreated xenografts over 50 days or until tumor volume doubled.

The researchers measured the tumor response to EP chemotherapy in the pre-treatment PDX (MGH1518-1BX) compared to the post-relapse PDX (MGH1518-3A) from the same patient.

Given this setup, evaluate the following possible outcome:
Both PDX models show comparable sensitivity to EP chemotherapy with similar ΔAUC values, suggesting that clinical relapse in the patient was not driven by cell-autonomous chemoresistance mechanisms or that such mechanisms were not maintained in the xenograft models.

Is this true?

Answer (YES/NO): NO